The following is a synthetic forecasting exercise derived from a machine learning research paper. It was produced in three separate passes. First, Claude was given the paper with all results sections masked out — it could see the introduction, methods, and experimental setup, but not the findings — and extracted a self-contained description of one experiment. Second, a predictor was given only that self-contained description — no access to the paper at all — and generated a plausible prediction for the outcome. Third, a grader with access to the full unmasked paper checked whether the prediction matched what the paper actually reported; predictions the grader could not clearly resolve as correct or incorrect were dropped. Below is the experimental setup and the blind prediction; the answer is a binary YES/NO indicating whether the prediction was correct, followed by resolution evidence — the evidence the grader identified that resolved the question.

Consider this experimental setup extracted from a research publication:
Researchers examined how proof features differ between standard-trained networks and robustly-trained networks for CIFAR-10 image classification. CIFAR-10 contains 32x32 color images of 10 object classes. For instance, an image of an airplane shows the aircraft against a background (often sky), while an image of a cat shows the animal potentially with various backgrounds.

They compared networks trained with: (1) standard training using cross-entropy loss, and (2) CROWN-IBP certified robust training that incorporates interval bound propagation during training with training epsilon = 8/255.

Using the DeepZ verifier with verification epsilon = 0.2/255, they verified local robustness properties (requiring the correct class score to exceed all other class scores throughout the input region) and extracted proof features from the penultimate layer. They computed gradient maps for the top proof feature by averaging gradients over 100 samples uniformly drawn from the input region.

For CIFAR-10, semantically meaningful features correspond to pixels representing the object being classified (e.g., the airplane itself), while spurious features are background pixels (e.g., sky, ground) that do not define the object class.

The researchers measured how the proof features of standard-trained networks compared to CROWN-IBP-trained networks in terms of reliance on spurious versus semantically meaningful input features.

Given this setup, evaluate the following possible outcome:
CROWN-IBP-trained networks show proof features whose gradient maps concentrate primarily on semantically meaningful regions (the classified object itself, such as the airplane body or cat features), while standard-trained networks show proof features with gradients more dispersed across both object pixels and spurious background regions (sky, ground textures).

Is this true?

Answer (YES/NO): NO